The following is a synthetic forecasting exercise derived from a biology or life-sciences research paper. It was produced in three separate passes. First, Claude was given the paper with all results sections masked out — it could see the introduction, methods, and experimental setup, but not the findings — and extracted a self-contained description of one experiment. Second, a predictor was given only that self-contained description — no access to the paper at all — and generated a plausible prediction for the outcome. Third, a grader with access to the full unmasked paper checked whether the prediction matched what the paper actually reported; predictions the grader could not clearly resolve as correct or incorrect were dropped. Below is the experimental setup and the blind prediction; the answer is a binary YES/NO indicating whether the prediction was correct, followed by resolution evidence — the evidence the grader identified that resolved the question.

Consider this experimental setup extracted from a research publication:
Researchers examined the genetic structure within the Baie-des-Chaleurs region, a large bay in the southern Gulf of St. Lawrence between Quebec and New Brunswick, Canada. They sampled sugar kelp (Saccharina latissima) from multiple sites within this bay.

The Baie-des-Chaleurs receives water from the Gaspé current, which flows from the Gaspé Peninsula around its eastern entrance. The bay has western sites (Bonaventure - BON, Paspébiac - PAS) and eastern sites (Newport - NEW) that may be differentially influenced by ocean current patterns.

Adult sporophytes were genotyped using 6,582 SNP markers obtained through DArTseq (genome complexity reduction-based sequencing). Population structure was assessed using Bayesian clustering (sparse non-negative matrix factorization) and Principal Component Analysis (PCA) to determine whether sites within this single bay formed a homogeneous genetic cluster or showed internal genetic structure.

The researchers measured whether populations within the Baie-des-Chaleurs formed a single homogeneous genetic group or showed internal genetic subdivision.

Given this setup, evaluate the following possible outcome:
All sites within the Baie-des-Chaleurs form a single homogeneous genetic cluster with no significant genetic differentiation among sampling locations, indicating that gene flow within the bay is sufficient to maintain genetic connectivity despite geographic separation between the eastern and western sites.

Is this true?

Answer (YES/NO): NO